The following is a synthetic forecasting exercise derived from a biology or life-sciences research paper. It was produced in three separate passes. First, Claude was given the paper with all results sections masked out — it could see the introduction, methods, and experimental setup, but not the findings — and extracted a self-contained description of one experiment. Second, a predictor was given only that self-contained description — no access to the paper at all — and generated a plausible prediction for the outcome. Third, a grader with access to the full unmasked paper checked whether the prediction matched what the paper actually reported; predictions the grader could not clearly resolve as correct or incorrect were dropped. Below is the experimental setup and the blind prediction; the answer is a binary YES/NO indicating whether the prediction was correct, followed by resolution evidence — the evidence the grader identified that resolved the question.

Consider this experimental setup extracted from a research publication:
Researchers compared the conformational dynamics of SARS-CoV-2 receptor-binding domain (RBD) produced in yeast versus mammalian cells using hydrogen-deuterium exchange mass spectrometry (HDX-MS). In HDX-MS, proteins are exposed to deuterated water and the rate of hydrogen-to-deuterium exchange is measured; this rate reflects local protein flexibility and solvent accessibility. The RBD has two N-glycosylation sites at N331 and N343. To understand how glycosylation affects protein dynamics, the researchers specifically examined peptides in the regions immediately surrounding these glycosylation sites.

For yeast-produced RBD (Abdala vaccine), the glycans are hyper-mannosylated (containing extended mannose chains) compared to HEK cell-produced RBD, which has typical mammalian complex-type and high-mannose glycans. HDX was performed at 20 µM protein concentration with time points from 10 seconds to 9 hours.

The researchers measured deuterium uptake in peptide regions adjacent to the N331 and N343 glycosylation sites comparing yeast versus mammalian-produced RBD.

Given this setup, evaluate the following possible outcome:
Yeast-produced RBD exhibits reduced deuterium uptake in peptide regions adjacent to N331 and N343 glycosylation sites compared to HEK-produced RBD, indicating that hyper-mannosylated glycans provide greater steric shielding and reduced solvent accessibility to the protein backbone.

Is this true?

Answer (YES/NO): NO